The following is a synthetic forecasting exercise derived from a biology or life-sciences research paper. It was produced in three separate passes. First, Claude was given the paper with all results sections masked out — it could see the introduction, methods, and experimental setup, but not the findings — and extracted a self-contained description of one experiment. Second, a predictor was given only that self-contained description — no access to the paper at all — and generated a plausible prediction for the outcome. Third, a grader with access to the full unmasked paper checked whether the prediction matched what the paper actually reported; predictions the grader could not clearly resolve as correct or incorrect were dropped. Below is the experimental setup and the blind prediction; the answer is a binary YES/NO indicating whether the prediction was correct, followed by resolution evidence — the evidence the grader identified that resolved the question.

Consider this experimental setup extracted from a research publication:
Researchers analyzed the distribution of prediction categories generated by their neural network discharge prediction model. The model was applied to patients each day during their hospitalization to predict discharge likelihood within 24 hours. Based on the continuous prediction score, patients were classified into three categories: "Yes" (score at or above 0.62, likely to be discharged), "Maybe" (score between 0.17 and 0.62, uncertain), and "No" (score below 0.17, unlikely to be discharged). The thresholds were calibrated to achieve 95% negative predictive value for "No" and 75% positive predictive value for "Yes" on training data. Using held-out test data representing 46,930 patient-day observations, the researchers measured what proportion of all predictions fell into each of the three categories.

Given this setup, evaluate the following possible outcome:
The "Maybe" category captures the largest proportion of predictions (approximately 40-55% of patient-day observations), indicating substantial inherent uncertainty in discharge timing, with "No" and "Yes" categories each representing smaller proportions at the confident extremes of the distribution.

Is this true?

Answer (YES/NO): NO